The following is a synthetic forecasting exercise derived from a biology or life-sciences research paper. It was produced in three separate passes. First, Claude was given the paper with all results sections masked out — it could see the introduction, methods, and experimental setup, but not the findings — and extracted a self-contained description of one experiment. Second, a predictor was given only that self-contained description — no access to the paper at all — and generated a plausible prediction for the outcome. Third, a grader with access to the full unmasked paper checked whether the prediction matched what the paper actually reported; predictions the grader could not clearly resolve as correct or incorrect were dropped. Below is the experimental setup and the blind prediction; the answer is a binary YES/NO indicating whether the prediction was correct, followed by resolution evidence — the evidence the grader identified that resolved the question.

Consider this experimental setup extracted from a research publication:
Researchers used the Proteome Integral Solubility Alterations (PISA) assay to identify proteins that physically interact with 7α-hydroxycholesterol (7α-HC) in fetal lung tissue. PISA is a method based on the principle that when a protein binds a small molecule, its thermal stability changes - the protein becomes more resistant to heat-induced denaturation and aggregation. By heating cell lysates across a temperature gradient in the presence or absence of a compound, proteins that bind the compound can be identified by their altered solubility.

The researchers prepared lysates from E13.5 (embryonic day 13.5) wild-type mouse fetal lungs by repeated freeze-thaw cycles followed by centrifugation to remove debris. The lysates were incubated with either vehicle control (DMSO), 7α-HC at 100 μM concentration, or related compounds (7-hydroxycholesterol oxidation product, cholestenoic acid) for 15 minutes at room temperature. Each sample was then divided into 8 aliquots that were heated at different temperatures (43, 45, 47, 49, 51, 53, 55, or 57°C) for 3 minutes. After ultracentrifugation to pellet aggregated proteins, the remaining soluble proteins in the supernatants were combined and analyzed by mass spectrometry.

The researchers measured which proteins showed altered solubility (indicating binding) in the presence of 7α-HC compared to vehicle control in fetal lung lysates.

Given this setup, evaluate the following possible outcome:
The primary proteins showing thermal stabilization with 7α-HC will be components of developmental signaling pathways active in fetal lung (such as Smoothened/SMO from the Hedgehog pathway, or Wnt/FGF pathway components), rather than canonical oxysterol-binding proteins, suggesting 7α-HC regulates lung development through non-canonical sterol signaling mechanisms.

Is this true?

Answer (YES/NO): NO